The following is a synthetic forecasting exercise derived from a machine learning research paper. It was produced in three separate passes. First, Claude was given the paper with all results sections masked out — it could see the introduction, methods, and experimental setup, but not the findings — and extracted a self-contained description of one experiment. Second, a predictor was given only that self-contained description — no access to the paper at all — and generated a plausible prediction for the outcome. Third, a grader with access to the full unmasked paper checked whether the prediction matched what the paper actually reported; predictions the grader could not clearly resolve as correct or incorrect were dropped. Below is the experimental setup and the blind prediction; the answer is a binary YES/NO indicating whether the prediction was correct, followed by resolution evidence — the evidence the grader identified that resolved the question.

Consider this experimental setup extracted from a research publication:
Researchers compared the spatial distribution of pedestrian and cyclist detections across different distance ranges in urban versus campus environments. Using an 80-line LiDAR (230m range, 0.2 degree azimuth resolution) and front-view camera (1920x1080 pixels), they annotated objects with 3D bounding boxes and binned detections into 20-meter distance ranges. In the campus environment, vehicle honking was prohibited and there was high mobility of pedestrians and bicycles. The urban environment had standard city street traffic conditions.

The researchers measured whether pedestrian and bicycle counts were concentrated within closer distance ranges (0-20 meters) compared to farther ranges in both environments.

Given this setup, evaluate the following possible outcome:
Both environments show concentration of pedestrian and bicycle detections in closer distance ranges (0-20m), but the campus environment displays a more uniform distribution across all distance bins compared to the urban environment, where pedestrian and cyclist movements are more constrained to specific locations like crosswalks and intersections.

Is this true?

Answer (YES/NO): NO